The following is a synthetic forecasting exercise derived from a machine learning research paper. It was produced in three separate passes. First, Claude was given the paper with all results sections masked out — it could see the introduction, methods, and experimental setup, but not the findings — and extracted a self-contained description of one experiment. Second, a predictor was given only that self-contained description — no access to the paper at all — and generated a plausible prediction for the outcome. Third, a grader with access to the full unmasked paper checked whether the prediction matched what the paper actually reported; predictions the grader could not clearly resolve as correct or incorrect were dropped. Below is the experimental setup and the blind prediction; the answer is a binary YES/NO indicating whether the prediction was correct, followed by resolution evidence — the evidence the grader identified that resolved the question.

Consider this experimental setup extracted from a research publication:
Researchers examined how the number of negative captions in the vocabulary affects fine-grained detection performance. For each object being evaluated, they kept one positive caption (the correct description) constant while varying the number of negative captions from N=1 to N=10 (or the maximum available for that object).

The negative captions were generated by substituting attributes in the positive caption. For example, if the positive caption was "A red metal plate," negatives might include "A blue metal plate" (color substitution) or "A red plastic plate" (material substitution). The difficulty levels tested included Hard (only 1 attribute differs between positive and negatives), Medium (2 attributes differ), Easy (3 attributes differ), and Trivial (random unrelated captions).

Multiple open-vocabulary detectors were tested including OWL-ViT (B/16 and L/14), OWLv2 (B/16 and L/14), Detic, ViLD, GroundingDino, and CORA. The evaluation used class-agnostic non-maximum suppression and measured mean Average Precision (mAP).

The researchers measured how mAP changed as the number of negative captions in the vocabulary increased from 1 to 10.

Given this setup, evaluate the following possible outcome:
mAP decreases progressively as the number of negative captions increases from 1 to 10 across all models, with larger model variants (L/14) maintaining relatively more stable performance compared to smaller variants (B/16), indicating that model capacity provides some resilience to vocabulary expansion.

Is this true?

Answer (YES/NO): NO